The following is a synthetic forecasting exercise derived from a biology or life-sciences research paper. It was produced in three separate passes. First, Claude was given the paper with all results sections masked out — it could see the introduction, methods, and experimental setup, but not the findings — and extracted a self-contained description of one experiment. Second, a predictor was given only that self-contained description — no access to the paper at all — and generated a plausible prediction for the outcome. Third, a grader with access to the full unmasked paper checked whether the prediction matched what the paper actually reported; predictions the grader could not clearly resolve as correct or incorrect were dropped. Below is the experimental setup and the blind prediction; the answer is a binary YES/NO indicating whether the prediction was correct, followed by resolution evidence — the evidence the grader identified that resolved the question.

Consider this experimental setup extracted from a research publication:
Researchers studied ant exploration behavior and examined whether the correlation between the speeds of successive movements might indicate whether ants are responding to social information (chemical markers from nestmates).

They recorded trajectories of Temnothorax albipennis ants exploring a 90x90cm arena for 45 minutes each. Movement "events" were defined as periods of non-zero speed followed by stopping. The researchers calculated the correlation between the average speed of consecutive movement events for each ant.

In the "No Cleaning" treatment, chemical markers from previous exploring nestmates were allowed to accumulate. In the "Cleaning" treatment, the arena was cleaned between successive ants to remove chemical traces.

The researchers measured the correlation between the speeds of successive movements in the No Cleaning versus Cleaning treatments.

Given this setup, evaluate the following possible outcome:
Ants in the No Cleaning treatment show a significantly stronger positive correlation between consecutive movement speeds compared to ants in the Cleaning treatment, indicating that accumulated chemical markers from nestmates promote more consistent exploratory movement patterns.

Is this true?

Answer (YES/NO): NO